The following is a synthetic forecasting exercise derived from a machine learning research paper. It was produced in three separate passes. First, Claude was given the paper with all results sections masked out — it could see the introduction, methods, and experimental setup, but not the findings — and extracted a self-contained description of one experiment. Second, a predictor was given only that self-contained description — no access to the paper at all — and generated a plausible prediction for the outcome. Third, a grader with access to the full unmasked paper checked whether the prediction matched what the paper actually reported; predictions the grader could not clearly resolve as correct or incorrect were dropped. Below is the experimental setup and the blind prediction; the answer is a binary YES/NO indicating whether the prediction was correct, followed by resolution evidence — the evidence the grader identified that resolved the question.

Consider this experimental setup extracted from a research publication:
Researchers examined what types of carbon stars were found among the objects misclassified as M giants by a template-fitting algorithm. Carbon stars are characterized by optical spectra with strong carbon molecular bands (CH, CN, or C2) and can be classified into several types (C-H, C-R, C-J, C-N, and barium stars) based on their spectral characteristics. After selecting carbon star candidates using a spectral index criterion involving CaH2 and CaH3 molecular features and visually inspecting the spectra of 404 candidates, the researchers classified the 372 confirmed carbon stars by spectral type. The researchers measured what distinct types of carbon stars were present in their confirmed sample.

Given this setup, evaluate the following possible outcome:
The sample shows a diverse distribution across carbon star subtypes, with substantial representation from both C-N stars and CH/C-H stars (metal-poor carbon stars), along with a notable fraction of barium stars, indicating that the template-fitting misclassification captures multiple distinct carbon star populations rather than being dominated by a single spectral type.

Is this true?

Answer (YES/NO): NO